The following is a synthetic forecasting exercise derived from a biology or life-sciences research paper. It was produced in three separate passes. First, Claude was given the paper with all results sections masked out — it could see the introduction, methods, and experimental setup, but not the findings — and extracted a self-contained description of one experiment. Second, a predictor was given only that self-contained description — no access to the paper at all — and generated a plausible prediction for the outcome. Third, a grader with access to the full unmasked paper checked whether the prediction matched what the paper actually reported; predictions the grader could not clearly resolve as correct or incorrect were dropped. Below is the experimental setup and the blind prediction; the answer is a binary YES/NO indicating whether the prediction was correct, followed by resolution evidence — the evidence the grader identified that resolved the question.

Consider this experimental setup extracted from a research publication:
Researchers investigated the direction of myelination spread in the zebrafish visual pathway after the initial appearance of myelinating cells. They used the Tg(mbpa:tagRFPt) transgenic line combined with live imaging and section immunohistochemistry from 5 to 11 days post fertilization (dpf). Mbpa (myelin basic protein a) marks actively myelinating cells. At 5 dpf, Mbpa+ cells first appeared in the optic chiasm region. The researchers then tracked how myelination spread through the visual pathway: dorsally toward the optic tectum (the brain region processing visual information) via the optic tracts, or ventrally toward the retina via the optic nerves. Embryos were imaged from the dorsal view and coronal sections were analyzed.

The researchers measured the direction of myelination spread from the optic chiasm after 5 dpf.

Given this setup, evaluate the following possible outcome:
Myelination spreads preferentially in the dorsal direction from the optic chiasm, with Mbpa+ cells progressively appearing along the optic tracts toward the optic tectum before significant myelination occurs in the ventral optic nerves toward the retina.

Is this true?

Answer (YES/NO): NO